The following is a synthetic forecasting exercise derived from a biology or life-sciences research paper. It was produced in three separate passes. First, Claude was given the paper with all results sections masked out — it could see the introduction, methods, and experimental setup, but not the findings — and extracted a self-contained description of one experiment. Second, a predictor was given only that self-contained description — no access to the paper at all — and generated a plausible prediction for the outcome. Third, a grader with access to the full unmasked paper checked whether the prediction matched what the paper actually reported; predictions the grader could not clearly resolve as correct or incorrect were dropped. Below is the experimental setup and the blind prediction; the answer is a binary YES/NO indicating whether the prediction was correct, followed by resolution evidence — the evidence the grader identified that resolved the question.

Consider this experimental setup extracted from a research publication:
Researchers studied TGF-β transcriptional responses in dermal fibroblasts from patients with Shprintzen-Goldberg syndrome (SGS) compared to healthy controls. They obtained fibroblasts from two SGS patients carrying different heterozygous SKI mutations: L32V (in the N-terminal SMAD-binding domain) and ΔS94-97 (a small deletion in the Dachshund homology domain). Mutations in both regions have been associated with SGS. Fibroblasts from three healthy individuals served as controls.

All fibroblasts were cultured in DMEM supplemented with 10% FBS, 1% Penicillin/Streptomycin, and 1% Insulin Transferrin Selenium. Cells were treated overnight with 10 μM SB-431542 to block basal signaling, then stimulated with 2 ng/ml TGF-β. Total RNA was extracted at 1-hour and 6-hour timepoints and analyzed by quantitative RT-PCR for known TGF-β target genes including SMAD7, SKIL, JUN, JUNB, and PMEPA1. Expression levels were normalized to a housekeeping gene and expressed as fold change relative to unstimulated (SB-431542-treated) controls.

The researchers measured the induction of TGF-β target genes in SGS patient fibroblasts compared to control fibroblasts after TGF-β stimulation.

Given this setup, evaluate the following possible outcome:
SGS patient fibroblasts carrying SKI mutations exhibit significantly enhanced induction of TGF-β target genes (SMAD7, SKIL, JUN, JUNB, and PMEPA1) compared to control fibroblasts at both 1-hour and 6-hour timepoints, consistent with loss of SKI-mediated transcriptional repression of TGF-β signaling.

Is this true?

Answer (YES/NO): NO